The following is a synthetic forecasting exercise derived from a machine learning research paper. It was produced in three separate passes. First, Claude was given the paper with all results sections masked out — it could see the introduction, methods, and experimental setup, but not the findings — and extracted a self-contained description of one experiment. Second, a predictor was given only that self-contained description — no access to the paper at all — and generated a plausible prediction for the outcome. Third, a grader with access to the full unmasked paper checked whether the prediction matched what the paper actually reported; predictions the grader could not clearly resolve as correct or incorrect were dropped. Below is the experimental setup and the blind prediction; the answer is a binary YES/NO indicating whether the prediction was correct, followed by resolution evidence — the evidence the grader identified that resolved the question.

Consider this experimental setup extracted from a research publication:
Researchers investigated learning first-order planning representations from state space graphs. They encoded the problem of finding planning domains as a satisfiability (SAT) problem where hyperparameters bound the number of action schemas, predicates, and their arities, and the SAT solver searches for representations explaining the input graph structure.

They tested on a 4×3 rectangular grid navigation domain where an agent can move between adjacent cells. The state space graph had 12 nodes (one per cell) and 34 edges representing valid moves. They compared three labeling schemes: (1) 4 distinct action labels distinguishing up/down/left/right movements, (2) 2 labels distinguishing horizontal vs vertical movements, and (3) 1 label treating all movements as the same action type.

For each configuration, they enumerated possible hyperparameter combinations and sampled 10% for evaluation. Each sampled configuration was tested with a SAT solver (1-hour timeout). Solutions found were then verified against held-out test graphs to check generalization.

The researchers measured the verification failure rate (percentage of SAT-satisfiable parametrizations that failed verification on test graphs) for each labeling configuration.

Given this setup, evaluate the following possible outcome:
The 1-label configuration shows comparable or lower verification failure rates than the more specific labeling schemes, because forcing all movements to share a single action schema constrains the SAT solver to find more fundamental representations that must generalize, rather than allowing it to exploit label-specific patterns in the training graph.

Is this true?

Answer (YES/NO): YES